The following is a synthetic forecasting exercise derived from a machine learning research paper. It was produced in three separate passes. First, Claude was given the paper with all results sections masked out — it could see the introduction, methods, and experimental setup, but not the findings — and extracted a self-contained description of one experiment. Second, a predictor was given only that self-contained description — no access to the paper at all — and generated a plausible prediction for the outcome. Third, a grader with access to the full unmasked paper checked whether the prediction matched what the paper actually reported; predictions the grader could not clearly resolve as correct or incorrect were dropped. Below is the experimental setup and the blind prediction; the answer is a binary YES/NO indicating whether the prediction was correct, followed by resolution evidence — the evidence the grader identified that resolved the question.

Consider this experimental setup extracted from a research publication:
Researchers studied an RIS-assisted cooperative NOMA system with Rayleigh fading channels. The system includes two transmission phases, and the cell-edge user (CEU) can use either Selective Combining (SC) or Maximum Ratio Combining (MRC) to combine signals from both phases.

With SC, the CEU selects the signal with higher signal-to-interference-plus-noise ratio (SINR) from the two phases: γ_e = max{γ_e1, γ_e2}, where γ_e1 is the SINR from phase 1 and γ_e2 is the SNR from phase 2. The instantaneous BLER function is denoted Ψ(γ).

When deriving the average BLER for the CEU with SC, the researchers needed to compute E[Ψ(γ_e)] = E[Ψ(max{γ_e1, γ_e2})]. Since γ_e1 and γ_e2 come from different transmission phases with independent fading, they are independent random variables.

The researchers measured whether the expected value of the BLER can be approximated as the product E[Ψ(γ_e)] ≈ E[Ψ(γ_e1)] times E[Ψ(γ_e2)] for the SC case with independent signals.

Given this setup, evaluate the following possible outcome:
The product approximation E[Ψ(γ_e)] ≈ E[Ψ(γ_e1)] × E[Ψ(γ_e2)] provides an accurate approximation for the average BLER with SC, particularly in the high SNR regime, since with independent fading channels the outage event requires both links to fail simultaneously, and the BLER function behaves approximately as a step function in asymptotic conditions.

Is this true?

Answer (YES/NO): YES